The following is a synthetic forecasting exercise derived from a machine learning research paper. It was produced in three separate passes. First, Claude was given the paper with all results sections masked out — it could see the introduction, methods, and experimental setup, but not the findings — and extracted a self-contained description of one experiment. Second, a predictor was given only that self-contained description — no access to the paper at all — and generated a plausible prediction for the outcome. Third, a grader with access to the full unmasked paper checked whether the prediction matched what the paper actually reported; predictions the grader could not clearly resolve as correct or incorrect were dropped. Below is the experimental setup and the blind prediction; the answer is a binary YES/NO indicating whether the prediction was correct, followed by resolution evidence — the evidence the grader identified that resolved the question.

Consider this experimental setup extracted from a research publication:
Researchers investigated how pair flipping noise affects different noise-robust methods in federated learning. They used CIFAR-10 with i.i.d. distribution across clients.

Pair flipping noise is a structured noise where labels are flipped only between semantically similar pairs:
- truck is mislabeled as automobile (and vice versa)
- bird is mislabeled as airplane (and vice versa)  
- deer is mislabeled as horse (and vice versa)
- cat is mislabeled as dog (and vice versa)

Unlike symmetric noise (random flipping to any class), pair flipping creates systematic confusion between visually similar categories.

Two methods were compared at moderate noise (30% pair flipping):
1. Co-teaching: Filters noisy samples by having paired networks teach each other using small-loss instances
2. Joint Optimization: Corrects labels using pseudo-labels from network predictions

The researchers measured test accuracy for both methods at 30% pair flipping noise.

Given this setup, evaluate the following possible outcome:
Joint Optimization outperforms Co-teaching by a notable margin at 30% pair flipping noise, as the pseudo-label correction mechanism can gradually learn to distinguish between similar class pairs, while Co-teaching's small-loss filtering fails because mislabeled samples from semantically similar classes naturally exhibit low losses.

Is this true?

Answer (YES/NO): YES